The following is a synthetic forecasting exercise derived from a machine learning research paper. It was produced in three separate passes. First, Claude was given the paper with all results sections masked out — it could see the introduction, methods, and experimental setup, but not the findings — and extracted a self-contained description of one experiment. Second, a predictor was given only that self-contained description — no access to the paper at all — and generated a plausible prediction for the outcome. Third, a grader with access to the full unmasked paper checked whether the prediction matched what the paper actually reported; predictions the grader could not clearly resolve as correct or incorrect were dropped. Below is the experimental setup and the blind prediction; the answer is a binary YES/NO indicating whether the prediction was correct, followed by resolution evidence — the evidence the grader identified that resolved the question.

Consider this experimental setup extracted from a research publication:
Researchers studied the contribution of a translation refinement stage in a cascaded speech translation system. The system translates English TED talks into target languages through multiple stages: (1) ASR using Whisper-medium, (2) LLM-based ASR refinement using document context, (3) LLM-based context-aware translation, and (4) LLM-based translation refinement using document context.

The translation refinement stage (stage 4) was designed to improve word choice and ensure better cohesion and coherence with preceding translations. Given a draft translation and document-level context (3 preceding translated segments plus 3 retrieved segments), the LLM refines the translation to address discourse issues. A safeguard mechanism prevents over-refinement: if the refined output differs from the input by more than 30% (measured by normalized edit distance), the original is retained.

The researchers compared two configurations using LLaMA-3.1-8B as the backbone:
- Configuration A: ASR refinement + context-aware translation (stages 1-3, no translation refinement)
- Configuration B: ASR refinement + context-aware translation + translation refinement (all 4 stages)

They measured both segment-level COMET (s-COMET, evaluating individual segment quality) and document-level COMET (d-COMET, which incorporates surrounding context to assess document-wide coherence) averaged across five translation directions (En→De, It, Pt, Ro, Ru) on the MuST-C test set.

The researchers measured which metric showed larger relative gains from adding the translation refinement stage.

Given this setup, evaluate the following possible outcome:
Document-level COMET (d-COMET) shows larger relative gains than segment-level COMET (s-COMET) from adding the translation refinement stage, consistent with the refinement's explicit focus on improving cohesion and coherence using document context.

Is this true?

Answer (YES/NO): YES